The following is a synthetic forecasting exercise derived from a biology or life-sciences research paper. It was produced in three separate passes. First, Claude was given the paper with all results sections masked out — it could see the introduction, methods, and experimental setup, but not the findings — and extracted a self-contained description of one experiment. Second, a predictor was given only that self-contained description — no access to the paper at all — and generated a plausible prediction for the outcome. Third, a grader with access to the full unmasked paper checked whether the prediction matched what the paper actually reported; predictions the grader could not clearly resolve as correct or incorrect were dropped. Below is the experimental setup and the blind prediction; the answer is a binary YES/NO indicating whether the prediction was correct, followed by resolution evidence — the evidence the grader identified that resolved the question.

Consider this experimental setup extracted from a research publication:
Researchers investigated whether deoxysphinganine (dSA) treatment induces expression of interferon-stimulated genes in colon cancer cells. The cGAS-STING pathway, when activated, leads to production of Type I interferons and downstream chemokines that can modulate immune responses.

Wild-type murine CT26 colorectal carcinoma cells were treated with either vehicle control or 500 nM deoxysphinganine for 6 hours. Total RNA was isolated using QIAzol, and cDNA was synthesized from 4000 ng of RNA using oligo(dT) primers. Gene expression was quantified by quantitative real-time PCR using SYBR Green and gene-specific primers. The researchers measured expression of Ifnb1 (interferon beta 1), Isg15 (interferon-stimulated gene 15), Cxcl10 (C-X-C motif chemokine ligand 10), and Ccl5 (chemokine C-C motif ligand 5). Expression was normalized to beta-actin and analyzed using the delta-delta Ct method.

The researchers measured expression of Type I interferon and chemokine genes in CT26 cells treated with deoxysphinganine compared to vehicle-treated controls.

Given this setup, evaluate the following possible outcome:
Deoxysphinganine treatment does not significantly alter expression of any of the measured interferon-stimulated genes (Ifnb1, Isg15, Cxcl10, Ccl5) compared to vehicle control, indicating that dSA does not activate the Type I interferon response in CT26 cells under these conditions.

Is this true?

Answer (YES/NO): NO